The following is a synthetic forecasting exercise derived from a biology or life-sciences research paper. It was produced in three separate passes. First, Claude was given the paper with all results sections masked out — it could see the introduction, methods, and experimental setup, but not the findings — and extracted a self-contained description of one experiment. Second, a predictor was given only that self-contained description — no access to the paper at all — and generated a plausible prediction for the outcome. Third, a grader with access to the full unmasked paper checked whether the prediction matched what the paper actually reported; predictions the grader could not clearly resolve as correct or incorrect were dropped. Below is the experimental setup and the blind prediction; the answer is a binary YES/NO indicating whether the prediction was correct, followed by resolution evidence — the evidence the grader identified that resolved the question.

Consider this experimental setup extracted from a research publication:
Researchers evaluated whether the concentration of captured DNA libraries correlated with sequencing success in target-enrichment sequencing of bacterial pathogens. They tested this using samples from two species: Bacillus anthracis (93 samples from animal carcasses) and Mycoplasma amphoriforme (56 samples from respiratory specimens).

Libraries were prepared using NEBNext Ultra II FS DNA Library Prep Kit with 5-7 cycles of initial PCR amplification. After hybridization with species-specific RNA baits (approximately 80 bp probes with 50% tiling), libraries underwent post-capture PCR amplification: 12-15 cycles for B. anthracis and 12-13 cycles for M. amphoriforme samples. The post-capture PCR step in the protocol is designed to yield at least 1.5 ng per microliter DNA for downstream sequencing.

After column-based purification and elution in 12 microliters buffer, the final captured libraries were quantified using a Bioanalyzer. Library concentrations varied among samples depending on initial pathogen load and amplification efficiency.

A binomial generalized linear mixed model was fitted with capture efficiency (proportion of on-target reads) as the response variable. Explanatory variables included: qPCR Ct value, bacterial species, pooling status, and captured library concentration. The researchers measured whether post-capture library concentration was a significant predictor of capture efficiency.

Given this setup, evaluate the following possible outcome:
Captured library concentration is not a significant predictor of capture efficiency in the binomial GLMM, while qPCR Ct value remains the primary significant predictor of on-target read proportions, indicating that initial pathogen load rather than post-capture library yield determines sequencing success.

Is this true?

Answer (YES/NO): NO